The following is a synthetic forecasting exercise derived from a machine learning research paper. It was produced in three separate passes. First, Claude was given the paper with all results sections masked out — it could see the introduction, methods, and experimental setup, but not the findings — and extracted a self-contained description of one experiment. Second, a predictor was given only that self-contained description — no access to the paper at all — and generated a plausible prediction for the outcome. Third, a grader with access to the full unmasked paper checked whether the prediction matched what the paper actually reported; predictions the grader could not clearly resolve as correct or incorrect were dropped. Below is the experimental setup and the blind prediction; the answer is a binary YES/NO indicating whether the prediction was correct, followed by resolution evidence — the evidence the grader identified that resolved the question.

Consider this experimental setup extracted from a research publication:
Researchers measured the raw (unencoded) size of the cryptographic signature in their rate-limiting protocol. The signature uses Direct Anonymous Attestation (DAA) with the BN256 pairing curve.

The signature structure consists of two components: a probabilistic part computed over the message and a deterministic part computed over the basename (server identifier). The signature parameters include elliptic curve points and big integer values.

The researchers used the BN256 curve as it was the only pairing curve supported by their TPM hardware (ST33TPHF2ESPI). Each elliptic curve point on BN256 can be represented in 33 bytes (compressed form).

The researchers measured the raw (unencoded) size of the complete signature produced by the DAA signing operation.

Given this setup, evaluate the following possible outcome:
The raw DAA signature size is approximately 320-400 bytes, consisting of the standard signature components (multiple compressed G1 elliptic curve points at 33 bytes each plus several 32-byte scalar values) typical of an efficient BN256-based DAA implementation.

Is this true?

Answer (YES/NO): NO